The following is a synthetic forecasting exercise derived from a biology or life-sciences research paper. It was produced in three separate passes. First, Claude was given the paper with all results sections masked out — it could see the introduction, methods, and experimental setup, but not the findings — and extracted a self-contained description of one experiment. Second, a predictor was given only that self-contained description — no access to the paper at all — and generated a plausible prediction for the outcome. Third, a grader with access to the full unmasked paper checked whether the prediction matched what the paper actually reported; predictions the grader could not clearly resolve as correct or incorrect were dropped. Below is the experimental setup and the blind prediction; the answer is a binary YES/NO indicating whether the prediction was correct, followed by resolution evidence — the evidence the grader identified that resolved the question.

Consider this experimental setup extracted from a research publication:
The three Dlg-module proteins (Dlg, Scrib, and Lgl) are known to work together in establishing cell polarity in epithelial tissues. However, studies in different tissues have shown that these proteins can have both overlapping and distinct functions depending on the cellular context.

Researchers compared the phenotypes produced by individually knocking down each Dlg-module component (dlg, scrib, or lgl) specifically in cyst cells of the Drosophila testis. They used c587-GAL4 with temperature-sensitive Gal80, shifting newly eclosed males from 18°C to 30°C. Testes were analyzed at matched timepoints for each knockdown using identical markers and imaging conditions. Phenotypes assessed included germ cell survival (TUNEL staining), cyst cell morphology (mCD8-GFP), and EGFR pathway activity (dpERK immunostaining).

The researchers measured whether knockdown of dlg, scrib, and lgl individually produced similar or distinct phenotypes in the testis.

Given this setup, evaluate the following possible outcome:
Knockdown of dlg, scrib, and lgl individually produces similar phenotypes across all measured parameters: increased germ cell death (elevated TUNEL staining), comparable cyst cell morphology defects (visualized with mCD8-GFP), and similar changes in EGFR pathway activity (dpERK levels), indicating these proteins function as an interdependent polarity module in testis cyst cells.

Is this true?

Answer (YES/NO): YES